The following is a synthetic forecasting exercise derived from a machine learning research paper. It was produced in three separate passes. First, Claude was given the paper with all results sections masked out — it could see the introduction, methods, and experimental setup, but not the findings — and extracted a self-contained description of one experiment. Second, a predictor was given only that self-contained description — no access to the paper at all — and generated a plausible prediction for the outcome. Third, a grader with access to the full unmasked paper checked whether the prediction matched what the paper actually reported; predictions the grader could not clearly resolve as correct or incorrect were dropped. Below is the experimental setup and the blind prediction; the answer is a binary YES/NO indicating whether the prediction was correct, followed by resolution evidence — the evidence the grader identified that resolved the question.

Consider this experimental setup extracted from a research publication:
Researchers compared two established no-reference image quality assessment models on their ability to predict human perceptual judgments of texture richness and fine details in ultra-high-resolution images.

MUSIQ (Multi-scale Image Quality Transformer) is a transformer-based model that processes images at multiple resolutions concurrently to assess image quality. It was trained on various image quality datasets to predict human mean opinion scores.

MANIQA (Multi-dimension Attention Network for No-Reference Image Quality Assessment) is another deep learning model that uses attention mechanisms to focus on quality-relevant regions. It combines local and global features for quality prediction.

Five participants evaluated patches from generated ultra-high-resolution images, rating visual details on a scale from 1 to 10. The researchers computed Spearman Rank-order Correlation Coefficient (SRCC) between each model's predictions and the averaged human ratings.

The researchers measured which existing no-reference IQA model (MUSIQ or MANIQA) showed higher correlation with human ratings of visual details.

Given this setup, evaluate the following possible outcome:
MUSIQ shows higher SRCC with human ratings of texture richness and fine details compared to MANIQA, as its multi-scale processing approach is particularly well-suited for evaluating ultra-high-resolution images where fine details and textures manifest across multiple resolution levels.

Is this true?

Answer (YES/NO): YES